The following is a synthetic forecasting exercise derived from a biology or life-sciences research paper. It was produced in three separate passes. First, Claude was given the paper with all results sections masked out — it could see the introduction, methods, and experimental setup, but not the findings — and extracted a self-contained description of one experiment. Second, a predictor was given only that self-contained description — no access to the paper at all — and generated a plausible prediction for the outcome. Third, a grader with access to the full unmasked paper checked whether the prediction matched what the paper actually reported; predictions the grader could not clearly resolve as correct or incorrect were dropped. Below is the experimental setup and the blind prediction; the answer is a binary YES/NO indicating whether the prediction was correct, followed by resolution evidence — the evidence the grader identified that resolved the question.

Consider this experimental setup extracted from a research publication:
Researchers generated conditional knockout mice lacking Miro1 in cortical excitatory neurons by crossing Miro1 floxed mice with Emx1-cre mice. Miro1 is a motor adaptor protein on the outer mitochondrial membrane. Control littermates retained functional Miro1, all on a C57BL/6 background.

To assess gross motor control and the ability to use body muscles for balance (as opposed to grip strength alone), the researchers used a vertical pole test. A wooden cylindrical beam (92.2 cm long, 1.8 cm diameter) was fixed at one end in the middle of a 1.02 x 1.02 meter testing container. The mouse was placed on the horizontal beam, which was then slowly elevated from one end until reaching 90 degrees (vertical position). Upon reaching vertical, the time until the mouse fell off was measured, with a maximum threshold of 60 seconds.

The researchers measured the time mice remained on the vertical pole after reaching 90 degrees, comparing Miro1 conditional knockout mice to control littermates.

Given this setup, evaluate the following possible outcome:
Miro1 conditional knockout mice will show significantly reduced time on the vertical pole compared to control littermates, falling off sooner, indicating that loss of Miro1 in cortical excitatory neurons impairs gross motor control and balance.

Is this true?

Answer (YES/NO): YES